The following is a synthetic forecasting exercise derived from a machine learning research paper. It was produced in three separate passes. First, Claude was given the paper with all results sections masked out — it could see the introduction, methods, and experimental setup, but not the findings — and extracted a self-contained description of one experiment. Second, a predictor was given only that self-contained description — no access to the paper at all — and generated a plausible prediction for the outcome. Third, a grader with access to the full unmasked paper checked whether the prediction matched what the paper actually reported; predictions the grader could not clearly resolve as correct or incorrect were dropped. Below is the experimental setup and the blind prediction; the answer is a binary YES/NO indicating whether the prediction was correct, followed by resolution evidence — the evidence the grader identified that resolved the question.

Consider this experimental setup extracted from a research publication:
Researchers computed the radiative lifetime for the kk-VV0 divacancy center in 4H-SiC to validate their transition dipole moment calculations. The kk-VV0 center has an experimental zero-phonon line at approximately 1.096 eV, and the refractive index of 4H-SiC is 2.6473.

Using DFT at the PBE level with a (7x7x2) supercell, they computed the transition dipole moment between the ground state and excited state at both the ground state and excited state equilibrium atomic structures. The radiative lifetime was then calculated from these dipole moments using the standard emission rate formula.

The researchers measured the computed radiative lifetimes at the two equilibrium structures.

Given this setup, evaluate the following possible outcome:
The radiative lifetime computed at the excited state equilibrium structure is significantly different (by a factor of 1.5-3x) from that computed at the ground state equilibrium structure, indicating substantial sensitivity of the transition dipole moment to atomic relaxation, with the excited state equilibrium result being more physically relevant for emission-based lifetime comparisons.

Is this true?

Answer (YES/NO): NO